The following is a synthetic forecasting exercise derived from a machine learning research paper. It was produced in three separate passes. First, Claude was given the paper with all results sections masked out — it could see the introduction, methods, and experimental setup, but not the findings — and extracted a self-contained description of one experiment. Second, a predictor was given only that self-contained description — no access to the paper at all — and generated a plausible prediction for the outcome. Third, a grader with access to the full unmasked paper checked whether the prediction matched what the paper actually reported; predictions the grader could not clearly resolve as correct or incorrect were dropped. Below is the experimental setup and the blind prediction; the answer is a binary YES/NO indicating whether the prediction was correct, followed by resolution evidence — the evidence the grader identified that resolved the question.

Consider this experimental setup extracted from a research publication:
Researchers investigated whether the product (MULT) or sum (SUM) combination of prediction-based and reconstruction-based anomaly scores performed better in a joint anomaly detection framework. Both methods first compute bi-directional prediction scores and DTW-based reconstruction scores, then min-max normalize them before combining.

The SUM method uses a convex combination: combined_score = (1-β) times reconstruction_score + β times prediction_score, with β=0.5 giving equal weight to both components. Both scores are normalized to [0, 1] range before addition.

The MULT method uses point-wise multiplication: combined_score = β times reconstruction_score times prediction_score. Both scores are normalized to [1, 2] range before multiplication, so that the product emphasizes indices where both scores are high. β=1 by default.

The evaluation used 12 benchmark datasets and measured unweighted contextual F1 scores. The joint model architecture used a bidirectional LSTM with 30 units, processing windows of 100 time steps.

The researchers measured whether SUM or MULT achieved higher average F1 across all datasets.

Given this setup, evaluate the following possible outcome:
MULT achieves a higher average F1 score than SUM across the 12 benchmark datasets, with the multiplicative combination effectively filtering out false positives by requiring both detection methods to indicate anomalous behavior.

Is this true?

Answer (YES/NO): YES